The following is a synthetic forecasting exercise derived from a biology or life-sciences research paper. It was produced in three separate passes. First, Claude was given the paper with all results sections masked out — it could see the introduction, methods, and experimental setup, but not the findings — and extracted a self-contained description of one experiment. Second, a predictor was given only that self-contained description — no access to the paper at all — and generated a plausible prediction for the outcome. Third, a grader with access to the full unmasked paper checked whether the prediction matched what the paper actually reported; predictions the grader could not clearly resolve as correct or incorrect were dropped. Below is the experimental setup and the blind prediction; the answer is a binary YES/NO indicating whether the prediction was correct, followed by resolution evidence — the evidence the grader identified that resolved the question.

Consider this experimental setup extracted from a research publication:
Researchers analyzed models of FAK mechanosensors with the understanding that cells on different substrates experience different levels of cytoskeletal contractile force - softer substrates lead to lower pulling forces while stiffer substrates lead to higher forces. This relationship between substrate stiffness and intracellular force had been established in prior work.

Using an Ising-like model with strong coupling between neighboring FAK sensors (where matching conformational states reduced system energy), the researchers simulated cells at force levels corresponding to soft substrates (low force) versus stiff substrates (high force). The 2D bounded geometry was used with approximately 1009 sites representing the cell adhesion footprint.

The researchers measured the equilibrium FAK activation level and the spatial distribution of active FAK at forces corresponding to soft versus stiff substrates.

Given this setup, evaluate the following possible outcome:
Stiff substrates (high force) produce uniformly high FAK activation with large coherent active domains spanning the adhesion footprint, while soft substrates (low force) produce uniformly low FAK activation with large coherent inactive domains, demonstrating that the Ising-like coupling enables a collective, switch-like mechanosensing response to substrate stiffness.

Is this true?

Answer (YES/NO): NO